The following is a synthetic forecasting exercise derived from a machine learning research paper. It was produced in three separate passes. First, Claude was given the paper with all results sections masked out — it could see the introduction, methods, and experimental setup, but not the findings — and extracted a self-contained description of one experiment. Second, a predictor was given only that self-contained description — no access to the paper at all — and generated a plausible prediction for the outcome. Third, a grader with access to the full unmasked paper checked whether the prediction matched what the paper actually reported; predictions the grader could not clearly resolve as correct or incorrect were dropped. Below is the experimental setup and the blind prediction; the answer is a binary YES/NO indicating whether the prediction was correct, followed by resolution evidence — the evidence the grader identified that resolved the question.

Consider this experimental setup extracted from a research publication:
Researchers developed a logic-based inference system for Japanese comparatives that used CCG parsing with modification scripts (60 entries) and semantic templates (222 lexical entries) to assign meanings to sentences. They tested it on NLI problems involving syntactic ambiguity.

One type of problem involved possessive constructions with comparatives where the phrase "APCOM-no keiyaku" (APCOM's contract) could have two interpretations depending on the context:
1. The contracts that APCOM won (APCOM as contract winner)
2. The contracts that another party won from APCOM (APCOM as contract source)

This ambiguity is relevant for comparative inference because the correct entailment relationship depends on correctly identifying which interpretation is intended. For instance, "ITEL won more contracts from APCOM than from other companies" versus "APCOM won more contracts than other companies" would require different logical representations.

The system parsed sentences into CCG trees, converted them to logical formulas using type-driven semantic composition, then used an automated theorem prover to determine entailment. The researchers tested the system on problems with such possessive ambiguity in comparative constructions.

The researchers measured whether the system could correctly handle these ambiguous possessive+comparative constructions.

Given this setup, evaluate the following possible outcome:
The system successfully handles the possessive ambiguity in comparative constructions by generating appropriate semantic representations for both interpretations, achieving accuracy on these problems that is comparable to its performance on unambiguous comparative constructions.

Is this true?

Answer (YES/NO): NO